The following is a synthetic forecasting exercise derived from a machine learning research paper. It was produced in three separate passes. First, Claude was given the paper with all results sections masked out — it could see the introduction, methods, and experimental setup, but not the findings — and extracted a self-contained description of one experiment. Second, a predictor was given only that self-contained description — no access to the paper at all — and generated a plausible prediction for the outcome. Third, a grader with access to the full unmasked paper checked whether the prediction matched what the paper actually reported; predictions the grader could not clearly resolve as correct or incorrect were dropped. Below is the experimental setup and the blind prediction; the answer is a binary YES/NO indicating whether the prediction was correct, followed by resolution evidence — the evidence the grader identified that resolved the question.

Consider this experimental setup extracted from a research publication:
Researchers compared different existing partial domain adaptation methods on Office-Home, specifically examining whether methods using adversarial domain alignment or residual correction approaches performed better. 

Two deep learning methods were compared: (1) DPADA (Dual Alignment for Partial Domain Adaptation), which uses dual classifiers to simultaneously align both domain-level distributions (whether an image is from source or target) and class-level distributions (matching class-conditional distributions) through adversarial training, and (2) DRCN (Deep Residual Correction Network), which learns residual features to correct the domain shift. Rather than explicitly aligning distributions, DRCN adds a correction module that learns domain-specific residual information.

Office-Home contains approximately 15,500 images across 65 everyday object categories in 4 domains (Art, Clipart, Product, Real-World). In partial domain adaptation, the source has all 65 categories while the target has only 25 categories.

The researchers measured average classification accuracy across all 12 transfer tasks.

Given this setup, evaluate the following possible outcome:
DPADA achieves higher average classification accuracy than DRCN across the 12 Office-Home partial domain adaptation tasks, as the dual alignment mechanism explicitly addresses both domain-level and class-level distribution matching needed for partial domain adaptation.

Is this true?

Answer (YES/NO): YES